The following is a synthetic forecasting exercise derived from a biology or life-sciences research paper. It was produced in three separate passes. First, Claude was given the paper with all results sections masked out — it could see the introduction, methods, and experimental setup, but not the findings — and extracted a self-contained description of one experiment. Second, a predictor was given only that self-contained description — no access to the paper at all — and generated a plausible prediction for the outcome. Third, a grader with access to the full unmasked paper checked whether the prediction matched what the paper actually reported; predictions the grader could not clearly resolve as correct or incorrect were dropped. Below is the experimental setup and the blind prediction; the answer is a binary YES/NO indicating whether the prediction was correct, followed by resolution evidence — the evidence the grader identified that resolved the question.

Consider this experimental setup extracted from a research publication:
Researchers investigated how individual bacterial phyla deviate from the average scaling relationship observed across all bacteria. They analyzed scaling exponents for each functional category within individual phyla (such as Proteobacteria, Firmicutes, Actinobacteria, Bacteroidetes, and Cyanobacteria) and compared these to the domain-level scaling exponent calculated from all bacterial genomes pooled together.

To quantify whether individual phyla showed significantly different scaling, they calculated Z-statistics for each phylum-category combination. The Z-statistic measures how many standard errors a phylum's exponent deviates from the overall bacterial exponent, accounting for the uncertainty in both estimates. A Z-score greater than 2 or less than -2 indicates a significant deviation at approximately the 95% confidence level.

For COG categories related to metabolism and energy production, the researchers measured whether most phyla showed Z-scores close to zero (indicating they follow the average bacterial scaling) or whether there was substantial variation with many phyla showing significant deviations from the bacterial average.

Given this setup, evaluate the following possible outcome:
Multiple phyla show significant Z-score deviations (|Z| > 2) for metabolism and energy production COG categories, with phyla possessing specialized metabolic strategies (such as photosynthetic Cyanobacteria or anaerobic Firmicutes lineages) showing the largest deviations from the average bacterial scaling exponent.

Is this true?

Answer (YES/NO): NO